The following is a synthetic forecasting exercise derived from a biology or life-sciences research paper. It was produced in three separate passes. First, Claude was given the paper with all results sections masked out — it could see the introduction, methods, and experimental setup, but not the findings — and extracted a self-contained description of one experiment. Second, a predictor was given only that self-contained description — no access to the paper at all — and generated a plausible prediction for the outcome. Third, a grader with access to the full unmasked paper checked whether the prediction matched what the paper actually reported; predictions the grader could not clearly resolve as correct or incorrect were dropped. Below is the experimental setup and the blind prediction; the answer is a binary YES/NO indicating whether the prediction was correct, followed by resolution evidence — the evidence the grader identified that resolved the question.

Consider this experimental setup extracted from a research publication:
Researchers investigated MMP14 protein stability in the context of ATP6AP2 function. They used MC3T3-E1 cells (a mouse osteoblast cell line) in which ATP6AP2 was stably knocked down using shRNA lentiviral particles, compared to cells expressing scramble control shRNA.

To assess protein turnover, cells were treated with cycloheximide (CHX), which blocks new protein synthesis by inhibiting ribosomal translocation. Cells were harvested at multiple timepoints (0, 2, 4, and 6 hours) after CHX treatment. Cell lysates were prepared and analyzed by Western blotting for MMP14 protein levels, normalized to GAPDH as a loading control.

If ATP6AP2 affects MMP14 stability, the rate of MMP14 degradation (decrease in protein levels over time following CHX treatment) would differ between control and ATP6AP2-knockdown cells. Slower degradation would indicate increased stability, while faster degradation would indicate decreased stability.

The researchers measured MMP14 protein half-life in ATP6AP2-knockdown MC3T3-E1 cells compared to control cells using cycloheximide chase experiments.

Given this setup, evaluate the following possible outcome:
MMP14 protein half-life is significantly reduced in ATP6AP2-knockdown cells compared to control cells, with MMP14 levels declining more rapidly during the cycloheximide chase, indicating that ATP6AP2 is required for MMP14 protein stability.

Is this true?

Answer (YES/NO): YES